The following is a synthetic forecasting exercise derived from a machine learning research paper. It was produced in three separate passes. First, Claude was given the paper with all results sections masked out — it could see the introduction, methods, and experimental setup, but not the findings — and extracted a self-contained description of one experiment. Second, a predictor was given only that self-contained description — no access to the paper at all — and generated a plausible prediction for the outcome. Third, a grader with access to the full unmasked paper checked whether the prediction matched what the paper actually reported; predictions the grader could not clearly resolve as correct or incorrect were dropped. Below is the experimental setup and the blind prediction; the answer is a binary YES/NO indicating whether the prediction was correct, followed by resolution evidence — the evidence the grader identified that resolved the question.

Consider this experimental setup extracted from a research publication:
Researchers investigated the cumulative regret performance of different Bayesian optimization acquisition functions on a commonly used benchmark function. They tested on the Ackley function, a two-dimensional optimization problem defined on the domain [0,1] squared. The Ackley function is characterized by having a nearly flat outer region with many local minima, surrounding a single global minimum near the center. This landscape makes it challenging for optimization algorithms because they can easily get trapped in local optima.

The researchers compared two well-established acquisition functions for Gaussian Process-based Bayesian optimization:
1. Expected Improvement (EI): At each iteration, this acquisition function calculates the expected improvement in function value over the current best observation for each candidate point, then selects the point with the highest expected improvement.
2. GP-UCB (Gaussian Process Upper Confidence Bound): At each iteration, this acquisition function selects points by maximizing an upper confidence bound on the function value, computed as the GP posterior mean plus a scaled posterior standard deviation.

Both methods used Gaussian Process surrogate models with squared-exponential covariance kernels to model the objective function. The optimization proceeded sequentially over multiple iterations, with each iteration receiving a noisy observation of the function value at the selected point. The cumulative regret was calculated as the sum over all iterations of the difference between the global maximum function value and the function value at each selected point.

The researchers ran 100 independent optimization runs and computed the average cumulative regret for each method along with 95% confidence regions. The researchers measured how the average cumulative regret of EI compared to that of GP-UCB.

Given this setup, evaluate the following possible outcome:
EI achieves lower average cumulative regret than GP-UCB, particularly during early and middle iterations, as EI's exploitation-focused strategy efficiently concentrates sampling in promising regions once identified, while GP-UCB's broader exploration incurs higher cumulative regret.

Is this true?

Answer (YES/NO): NO